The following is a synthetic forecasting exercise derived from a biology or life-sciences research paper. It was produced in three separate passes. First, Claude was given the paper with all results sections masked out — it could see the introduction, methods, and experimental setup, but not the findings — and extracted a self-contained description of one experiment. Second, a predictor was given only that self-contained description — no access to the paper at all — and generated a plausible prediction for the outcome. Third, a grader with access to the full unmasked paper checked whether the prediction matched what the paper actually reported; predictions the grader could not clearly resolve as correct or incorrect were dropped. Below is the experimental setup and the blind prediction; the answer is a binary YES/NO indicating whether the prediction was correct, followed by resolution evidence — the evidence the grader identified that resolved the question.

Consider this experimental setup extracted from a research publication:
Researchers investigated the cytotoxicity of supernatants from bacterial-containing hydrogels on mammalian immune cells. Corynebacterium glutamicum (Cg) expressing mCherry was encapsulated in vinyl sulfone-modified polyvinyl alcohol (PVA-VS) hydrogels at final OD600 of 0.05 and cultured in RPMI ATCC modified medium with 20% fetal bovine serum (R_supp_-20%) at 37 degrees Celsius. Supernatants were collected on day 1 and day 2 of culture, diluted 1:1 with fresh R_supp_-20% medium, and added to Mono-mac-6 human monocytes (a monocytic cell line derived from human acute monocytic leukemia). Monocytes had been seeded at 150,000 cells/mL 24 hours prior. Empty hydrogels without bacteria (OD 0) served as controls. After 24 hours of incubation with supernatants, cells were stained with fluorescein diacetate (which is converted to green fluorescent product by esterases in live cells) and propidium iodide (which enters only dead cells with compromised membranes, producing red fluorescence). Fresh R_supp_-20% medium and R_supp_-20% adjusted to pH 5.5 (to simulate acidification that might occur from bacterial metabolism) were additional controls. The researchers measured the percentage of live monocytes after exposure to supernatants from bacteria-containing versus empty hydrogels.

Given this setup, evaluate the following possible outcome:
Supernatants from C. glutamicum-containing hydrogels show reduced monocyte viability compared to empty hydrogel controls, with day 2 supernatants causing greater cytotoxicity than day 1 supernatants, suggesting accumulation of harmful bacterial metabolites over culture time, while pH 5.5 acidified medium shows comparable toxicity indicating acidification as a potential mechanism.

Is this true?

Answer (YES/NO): NO